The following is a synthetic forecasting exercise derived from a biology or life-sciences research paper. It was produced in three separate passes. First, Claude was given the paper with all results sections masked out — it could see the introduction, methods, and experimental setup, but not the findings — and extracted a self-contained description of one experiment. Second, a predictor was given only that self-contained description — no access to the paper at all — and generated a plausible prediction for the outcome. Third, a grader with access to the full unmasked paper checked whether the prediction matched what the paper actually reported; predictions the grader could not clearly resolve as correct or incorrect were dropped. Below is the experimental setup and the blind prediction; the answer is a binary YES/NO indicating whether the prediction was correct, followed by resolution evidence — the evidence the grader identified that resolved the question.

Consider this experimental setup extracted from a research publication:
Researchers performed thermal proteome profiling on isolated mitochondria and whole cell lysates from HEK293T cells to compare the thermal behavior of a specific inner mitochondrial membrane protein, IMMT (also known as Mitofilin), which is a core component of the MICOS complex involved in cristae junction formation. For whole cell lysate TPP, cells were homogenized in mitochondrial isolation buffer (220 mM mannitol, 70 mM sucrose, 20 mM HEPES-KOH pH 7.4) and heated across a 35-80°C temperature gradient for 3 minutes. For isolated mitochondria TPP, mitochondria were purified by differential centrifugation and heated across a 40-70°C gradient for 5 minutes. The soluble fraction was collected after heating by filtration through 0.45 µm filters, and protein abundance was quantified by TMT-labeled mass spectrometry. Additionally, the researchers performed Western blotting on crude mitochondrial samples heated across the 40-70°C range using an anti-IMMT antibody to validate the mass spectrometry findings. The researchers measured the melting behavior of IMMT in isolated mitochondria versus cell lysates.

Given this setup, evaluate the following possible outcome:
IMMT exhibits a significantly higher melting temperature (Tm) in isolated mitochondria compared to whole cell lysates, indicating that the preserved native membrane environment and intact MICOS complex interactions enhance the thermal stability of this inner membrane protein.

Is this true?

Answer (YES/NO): NO